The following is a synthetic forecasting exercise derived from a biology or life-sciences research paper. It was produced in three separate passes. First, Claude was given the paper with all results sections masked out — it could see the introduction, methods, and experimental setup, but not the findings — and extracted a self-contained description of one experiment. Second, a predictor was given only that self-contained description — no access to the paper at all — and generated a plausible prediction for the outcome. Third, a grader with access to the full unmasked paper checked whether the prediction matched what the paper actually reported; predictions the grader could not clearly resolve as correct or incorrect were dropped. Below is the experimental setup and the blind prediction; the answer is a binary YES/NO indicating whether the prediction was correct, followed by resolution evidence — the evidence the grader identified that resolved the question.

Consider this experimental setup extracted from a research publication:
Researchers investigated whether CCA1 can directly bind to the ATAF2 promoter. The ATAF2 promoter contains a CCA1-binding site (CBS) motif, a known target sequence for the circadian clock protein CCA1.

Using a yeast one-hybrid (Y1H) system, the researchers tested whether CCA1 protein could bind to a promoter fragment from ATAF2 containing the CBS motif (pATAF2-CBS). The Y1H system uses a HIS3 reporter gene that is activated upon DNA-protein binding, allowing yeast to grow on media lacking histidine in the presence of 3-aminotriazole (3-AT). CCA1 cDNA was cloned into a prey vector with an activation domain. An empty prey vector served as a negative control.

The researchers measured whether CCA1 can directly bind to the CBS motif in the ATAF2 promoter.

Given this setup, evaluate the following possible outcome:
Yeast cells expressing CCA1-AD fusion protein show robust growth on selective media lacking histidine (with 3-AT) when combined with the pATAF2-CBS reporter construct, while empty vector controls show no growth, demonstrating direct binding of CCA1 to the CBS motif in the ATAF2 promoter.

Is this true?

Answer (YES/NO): YES